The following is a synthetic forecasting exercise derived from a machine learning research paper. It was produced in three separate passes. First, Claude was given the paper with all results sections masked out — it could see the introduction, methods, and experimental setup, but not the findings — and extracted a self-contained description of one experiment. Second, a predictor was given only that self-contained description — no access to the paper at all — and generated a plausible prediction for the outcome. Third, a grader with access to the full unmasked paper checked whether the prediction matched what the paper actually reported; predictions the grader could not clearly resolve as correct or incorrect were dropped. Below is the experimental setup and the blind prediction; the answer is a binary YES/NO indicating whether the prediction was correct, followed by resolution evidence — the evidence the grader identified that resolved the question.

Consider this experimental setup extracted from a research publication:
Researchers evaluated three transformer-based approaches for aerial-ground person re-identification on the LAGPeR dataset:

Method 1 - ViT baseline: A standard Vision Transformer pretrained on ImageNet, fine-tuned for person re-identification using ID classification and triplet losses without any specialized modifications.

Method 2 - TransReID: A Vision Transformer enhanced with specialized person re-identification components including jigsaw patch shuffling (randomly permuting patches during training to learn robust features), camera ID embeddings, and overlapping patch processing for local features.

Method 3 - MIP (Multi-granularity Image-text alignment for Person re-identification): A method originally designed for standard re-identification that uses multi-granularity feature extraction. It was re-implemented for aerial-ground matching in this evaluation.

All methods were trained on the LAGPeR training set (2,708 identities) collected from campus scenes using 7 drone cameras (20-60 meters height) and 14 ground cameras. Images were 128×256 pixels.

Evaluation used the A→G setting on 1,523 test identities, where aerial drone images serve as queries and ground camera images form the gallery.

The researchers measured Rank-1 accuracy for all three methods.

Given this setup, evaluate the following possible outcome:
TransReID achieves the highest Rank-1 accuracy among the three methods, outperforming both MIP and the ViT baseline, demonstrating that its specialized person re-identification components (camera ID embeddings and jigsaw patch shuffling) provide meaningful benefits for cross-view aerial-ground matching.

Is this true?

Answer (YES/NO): NO